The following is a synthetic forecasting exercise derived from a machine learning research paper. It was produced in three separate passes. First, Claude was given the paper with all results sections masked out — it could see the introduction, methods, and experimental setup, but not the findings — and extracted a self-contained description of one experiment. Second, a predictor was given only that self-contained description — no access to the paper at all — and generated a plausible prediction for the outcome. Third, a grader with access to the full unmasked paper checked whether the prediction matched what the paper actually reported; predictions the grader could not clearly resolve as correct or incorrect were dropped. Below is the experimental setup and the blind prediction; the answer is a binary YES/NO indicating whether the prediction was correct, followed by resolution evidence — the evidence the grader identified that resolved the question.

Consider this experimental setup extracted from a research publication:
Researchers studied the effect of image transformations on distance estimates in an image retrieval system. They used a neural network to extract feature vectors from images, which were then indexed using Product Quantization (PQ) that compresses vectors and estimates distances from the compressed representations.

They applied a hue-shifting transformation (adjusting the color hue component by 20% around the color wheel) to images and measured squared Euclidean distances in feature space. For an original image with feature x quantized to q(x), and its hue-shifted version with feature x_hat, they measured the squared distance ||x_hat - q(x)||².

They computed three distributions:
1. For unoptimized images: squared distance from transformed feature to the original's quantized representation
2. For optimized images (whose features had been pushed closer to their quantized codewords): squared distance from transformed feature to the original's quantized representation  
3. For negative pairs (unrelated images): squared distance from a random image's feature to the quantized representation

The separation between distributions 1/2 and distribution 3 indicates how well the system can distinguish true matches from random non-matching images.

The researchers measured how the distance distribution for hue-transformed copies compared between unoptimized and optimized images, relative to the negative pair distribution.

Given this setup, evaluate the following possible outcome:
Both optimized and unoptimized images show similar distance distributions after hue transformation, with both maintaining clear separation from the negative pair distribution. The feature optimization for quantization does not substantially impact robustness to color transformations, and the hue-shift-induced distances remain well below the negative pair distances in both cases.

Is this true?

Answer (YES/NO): NO